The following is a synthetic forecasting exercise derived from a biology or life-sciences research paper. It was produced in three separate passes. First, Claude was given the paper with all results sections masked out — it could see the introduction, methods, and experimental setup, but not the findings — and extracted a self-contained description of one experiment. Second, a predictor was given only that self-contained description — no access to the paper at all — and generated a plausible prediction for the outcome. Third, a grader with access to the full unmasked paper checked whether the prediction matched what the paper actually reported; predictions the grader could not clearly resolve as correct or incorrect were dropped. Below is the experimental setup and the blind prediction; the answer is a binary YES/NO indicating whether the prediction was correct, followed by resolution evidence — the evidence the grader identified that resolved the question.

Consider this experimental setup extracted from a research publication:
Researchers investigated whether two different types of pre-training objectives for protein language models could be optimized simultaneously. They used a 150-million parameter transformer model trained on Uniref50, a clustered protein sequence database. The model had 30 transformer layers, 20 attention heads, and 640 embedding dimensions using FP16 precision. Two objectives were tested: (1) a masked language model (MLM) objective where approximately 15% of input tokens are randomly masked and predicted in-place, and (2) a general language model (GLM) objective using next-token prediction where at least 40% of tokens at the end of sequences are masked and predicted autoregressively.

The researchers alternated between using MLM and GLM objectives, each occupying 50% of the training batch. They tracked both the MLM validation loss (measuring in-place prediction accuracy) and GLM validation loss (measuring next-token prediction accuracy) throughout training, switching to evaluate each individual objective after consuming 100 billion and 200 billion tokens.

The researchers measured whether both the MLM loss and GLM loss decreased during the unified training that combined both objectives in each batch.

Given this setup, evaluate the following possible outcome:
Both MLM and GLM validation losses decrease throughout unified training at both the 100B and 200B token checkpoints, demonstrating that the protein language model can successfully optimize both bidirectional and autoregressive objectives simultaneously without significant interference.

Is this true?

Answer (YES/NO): YES